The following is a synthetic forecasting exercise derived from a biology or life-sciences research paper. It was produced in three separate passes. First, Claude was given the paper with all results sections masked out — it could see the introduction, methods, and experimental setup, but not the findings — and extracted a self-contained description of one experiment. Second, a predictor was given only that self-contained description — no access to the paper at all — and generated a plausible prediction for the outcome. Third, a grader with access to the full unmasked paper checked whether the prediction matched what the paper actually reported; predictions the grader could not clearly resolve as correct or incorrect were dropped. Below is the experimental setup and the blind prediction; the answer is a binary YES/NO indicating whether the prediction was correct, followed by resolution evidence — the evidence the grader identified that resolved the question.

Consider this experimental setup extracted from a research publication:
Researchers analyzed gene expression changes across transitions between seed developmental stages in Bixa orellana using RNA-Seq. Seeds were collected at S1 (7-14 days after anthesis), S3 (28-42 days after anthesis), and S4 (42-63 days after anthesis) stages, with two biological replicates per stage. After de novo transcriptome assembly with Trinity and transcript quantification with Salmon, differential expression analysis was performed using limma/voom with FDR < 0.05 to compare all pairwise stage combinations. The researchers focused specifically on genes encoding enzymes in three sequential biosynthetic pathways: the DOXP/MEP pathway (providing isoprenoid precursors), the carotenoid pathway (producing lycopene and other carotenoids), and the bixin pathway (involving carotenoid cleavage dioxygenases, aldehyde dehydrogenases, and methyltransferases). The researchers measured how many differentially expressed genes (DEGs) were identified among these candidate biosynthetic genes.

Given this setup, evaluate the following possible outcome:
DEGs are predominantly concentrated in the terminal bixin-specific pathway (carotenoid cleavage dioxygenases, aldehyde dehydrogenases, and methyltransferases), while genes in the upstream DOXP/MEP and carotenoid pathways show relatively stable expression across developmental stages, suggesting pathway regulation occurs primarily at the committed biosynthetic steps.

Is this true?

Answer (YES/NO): NO